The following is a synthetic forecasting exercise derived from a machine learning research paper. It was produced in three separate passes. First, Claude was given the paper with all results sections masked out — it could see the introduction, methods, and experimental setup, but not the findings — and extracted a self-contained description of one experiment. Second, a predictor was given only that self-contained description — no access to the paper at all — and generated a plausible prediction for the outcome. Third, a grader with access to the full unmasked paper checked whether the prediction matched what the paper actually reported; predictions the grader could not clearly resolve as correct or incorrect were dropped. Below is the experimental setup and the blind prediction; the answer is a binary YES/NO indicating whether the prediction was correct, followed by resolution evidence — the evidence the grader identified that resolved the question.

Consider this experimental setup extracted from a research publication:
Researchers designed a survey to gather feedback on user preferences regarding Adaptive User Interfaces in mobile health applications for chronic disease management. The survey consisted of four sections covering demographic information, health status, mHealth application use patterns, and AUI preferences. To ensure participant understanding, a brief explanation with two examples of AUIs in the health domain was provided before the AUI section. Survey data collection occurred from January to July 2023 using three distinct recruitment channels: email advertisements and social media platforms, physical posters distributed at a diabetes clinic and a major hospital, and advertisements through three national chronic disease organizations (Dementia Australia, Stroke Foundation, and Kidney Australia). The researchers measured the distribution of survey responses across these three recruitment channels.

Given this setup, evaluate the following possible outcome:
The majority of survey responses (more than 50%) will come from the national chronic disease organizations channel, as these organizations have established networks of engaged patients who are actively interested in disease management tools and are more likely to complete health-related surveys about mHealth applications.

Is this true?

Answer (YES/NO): NO